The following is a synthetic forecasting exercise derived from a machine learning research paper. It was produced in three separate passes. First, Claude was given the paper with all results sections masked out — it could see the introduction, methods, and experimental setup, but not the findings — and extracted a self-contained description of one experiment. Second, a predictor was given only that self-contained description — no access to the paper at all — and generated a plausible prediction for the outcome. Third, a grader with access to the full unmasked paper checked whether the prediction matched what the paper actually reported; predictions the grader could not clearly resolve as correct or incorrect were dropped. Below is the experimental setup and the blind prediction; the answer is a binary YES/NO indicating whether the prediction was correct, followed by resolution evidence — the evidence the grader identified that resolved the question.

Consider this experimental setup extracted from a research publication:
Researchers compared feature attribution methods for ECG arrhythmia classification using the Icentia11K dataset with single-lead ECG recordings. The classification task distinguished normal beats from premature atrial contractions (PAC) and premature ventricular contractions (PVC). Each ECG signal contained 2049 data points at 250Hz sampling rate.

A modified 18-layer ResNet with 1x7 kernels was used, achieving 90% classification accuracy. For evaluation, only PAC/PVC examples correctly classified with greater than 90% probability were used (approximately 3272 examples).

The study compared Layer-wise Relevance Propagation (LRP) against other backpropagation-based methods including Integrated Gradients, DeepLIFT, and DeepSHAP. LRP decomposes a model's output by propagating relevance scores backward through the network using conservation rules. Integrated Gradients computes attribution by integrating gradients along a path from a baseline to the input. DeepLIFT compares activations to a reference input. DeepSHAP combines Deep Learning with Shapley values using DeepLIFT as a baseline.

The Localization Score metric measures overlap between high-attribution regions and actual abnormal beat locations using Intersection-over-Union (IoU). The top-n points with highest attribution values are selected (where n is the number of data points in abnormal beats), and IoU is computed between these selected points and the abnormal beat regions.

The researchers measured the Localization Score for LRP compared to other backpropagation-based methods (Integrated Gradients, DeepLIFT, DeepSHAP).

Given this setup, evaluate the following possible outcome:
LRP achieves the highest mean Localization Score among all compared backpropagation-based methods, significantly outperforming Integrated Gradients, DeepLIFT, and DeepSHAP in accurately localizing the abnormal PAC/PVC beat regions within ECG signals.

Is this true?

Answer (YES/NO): NO